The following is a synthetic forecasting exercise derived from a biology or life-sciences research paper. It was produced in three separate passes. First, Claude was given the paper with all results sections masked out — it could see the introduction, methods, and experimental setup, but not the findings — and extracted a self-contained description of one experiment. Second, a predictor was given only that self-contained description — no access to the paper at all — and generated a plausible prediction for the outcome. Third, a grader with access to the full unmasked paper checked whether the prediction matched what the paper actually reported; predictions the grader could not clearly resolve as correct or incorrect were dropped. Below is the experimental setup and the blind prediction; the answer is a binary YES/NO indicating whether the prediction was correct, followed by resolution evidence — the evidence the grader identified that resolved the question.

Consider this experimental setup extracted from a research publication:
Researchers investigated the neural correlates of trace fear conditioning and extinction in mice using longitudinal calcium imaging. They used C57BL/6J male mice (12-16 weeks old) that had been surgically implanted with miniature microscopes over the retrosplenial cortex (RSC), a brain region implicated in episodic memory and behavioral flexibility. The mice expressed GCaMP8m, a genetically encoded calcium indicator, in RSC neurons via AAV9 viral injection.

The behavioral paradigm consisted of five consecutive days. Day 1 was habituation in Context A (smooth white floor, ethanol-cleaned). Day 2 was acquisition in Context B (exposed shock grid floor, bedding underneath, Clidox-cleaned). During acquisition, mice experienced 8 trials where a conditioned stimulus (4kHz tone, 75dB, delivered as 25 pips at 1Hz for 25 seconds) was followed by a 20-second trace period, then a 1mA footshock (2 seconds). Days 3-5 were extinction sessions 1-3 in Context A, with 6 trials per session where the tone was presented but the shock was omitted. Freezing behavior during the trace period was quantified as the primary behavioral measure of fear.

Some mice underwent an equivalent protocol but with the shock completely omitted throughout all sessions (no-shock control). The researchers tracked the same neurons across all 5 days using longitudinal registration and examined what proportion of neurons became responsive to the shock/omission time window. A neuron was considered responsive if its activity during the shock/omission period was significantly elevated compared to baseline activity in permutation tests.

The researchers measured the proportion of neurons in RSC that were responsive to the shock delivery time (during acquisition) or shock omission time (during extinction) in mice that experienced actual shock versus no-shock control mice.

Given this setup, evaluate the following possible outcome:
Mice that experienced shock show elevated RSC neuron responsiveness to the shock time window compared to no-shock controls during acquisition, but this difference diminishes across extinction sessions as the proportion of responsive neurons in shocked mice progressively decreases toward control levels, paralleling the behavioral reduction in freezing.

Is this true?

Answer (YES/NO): NO